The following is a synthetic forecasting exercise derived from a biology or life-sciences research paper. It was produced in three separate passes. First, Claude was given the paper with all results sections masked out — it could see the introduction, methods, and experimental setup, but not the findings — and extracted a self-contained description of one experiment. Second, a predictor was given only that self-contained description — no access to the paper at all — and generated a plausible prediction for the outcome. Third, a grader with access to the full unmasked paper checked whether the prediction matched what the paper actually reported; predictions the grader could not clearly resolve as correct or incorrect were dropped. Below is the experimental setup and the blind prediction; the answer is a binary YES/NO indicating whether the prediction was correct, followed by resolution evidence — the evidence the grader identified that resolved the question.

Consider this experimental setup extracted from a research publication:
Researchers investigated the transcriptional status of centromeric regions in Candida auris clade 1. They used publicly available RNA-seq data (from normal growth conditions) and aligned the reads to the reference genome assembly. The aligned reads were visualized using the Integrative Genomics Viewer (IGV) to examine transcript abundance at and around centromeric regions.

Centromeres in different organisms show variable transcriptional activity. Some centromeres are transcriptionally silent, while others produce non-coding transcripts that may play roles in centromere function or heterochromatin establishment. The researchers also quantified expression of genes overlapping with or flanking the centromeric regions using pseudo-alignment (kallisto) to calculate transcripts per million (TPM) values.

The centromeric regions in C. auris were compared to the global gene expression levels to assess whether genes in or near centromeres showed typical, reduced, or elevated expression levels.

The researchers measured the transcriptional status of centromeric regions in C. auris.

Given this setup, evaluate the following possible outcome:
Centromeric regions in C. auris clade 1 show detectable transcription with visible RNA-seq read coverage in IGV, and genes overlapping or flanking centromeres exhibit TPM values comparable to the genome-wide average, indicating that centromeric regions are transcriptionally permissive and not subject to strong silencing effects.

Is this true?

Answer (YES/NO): NO